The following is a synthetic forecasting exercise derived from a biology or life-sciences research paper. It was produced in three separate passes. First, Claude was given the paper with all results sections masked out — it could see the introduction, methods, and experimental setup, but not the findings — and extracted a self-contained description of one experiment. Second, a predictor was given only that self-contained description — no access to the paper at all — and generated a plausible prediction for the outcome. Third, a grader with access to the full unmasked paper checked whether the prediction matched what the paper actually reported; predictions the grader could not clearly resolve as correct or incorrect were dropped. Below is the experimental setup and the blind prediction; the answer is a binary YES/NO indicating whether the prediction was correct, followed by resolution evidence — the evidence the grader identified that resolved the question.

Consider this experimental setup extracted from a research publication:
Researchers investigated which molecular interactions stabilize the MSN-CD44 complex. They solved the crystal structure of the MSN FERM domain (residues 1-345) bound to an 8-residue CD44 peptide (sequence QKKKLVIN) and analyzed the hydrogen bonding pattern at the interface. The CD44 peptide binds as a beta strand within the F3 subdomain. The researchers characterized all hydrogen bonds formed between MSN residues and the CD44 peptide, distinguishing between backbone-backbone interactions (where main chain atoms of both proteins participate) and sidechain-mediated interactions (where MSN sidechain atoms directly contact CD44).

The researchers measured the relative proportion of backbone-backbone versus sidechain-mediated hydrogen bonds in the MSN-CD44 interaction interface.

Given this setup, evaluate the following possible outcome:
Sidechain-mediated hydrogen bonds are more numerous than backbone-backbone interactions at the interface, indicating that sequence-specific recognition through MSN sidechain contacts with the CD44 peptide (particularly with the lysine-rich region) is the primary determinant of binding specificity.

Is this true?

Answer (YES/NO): NO